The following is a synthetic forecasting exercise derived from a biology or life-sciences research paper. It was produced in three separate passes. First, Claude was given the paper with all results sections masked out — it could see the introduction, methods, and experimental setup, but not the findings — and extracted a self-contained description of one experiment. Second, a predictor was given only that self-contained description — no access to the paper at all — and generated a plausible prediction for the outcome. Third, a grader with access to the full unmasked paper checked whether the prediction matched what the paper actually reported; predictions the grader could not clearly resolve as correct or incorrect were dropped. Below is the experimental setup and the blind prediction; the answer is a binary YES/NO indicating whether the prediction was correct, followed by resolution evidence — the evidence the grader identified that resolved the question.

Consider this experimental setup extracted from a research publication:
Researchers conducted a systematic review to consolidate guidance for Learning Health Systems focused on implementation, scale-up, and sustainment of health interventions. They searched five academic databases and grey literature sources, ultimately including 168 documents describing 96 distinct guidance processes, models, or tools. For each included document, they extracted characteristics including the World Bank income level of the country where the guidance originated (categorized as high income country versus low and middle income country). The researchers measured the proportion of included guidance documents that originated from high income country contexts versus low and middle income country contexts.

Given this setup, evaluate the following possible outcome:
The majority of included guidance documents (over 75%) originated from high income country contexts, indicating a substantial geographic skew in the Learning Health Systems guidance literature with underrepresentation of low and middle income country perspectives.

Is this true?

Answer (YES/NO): YES